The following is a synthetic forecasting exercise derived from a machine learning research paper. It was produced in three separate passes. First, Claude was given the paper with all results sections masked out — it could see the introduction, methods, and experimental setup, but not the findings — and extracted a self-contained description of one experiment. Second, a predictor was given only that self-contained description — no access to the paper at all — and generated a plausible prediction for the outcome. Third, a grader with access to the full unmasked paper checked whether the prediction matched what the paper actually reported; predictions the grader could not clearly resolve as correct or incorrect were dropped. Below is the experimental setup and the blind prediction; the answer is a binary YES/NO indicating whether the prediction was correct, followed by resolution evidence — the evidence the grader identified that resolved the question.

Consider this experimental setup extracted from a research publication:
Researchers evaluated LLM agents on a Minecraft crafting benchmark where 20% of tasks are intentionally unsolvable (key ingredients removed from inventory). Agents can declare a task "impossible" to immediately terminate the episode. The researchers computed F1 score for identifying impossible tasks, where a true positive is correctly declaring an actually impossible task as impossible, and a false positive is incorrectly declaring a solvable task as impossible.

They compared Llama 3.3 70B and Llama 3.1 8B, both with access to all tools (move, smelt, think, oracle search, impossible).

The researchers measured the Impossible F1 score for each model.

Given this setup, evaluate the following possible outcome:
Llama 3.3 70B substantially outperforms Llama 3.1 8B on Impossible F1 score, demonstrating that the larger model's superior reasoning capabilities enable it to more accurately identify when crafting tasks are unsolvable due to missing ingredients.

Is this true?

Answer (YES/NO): YES